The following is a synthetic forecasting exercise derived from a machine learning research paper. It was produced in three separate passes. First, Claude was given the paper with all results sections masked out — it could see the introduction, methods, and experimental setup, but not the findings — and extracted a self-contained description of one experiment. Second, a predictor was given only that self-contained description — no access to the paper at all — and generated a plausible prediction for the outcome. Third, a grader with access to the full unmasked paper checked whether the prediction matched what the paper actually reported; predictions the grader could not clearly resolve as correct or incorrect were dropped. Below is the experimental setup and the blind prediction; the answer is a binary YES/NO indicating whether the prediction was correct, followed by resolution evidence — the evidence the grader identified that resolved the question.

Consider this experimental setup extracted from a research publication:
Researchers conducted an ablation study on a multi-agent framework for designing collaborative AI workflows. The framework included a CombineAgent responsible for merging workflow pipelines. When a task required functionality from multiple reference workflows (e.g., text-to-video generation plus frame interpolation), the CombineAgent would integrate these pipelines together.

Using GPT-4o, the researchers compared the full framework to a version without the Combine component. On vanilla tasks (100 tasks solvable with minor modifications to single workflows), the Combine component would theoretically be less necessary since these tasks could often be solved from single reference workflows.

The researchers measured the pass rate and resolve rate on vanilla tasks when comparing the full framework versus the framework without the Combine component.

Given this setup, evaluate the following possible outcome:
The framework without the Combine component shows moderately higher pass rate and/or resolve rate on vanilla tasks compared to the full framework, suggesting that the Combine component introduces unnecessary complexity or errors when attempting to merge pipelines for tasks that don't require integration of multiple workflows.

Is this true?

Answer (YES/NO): NO